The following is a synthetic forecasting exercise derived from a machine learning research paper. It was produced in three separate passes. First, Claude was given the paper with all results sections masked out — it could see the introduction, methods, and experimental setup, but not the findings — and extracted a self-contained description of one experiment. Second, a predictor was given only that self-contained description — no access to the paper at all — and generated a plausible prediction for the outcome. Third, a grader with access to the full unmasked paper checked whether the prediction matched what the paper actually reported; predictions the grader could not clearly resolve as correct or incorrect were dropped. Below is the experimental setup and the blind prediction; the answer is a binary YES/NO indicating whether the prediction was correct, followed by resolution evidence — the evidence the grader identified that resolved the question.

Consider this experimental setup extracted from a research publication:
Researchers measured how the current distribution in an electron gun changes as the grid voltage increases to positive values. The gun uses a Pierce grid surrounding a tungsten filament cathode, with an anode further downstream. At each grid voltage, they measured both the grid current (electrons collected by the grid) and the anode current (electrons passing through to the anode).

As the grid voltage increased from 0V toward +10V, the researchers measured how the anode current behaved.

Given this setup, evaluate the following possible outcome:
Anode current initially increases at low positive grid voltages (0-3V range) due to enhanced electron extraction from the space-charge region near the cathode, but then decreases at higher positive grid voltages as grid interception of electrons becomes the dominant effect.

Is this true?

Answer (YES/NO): YES